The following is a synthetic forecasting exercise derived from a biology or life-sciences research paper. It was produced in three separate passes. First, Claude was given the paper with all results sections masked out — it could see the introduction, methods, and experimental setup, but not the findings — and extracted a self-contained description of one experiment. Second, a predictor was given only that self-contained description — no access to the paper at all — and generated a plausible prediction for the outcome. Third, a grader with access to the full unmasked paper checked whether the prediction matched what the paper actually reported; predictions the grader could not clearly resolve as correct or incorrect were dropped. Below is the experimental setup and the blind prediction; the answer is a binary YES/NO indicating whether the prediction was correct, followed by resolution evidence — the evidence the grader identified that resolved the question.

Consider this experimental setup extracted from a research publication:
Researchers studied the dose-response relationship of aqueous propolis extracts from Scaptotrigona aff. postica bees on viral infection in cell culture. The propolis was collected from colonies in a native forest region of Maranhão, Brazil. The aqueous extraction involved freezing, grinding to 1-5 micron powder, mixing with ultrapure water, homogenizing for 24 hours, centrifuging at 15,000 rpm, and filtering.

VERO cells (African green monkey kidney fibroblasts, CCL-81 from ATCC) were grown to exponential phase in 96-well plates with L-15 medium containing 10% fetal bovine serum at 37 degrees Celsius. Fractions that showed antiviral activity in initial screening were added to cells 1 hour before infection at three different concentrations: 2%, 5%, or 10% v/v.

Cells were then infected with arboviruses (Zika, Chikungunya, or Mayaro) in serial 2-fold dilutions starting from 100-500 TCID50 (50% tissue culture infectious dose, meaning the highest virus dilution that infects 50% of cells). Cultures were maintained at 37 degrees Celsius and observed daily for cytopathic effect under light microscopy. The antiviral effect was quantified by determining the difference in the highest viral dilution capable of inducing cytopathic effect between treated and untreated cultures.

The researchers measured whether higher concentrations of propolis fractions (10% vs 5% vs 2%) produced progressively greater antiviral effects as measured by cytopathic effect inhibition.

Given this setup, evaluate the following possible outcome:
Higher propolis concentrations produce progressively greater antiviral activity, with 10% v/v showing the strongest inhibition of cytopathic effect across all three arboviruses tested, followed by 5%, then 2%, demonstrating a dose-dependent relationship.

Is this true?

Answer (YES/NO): NO